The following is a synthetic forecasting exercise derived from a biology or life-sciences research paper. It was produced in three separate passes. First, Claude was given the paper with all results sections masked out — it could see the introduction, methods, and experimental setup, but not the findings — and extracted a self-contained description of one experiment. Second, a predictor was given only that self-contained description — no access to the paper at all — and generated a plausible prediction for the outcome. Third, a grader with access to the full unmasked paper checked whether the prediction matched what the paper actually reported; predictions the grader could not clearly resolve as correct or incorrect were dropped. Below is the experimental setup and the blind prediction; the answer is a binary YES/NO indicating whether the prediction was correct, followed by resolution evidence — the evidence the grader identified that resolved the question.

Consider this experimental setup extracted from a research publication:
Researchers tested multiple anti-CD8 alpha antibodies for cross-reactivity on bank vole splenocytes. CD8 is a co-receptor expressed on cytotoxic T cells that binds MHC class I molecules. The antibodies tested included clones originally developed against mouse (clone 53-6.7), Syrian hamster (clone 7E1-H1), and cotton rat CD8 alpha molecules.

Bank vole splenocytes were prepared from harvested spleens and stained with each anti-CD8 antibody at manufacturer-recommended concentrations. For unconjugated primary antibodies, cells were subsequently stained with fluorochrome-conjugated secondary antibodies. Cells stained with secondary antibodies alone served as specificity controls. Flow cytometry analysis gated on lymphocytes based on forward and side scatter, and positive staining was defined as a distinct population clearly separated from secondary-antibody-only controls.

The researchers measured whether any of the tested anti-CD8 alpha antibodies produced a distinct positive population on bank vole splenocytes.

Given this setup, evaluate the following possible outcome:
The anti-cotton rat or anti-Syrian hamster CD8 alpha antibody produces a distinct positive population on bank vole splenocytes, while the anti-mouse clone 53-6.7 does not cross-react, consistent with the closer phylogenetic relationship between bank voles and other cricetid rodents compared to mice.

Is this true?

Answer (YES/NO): NO